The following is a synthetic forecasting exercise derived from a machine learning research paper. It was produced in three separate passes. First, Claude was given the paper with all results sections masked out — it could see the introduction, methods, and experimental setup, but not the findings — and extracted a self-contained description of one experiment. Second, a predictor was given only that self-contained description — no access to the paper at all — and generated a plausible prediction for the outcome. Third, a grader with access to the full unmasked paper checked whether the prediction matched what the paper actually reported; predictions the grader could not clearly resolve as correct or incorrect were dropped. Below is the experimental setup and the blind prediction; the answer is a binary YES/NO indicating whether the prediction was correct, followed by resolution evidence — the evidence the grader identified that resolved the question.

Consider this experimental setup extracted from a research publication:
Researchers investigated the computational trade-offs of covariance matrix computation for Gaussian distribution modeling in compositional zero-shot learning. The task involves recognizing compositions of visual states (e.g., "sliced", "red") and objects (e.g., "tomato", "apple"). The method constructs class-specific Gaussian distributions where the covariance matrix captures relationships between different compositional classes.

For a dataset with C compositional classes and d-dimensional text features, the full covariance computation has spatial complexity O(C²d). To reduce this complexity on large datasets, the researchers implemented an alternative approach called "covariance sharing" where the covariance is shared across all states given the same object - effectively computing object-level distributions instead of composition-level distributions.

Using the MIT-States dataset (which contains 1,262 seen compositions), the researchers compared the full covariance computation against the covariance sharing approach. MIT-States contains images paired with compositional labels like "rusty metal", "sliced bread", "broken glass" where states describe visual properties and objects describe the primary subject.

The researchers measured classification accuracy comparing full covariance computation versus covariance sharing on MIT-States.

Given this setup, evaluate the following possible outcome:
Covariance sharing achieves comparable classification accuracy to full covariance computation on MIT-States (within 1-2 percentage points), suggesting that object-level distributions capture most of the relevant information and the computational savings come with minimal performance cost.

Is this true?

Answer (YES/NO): YES